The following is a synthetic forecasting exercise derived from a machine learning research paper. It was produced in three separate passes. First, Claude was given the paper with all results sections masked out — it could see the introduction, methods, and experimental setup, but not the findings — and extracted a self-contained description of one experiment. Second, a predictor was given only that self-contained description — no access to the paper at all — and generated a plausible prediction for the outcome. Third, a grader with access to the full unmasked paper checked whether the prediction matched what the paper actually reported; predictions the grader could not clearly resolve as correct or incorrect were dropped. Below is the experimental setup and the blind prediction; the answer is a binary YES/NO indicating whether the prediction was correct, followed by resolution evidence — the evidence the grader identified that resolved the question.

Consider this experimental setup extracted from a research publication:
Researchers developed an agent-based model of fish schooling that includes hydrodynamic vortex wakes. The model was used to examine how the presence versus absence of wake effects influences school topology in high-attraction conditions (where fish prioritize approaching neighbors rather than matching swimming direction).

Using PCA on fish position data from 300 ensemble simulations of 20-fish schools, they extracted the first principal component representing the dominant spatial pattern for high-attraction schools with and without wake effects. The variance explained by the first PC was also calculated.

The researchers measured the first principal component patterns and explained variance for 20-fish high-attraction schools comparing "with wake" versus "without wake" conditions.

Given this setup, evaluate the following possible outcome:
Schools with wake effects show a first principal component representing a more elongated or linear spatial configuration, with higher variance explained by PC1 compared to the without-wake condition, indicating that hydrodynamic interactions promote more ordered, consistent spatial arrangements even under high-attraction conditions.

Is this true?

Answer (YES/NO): NO